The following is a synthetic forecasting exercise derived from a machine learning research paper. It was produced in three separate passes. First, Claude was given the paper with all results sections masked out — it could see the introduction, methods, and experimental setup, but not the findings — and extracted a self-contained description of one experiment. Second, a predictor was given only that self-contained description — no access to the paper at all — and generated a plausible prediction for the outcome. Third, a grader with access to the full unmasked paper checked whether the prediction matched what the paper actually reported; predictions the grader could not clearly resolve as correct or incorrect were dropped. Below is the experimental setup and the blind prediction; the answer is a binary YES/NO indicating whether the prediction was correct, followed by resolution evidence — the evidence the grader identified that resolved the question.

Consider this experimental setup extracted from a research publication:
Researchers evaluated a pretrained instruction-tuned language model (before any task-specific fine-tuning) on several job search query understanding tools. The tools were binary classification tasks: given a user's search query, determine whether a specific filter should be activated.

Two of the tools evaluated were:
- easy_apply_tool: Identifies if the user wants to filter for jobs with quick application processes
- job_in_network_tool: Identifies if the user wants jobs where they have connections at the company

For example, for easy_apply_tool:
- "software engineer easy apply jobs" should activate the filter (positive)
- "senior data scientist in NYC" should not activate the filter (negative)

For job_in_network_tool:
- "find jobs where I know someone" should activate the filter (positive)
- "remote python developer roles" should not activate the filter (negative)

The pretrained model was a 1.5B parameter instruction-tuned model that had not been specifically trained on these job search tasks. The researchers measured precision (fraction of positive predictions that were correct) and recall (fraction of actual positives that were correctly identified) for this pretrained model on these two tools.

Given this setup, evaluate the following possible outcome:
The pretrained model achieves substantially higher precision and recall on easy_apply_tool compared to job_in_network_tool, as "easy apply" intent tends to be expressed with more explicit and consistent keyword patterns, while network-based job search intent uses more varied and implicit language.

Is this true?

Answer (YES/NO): NO